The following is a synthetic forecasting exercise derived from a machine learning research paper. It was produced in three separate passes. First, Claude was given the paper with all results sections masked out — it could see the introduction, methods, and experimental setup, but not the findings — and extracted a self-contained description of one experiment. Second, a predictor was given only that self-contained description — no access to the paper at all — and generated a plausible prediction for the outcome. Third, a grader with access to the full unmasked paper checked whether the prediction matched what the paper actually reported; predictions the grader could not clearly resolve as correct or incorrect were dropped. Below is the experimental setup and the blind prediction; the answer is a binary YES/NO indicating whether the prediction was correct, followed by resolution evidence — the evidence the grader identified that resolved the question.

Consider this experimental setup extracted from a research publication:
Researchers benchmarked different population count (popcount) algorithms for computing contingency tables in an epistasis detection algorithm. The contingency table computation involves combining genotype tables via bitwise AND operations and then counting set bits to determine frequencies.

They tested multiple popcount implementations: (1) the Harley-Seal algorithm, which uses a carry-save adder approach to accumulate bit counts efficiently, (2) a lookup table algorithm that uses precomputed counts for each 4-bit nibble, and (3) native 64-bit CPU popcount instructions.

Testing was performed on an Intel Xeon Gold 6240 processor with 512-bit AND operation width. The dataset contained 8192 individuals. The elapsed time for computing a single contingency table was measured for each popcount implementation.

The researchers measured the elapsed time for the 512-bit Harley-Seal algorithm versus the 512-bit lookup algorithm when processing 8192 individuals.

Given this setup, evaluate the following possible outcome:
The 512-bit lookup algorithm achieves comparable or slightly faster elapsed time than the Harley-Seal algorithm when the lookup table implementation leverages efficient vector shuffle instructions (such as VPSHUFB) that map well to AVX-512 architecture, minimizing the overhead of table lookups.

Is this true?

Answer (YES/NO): NO